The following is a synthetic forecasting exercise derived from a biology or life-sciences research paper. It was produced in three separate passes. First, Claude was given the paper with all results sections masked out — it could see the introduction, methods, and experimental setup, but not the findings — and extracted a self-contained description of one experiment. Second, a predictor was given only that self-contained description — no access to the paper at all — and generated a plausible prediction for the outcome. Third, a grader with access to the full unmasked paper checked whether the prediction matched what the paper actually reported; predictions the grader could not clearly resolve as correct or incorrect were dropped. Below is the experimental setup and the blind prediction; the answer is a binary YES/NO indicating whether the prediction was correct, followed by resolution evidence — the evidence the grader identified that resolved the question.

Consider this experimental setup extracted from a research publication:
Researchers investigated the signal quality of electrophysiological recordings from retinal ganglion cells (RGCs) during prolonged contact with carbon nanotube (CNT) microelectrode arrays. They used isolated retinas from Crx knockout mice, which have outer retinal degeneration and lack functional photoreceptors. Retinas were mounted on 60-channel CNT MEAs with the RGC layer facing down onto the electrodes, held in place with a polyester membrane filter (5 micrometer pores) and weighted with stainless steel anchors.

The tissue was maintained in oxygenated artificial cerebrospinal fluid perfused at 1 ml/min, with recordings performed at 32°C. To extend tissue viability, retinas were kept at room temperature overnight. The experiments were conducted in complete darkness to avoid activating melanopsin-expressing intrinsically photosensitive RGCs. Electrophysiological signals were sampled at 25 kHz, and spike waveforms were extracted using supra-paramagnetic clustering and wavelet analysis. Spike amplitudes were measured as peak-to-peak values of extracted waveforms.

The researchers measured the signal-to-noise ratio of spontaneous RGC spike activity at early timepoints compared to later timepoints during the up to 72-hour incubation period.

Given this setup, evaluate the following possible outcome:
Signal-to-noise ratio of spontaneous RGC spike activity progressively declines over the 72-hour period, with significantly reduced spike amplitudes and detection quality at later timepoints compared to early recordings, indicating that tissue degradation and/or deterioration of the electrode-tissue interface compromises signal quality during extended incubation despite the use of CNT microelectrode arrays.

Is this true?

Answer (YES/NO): NO